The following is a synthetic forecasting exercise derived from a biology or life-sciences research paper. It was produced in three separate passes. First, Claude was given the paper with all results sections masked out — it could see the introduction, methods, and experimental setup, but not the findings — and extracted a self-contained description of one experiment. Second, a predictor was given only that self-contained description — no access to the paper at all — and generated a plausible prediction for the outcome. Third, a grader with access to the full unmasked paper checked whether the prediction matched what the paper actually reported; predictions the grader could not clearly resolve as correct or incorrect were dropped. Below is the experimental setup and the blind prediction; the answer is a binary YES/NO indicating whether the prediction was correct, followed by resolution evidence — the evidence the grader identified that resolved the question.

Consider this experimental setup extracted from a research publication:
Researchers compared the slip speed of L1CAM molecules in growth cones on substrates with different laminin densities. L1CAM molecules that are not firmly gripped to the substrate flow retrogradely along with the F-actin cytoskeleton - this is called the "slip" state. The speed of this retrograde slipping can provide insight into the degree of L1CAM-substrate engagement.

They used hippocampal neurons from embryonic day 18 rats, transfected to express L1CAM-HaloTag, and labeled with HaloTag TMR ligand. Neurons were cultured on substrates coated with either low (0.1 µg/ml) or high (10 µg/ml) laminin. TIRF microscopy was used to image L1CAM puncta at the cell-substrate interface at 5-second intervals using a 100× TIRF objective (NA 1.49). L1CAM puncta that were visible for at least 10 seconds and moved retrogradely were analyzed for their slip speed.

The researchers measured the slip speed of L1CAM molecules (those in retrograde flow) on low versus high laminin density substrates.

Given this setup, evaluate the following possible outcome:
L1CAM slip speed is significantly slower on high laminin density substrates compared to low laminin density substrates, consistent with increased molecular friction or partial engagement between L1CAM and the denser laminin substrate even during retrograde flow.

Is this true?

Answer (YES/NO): YES